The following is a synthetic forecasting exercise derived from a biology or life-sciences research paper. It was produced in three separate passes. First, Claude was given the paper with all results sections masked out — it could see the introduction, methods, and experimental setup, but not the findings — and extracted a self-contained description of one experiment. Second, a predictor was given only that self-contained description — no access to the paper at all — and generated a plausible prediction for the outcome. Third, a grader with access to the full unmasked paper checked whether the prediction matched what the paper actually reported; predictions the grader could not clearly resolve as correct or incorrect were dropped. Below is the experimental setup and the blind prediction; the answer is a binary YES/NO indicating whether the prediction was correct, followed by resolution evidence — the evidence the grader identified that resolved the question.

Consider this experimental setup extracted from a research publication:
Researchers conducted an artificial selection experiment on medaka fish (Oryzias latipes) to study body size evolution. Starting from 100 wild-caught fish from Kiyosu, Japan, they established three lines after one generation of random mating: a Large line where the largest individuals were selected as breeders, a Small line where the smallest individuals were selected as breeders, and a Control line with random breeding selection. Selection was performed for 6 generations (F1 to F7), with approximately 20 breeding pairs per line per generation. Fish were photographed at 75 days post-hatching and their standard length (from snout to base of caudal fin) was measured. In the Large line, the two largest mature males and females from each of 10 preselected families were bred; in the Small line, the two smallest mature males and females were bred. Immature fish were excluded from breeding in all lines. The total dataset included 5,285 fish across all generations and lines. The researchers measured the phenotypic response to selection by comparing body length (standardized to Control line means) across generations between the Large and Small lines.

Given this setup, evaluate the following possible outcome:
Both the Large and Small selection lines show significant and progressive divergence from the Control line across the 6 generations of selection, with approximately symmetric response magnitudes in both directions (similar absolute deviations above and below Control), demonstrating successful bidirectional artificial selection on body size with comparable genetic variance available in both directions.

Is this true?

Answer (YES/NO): NO